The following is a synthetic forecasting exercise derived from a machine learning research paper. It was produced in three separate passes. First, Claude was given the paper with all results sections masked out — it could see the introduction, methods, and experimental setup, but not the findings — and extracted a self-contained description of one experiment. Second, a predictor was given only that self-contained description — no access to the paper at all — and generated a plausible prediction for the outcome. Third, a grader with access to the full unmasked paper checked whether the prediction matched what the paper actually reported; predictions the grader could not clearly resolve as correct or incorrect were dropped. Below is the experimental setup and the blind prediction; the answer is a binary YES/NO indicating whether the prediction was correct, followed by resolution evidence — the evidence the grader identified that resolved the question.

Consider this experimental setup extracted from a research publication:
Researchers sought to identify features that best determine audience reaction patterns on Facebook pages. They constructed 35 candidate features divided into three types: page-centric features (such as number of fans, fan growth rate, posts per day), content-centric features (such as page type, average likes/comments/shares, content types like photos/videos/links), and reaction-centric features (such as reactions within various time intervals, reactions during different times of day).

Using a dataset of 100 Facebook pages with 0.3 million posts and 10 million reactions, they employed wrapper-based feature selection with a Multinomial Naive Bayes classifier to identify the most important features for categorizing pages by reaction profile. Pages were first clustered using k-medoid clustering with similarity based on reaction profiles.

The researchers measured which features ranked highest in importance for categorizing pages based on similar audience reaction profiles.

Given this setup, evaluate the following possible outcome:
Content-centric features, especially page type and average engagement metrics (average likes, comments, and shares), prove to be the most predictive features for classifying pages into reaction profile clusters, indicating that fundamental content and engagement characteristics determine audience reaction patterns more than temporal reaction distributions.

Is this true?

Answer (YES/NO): NO